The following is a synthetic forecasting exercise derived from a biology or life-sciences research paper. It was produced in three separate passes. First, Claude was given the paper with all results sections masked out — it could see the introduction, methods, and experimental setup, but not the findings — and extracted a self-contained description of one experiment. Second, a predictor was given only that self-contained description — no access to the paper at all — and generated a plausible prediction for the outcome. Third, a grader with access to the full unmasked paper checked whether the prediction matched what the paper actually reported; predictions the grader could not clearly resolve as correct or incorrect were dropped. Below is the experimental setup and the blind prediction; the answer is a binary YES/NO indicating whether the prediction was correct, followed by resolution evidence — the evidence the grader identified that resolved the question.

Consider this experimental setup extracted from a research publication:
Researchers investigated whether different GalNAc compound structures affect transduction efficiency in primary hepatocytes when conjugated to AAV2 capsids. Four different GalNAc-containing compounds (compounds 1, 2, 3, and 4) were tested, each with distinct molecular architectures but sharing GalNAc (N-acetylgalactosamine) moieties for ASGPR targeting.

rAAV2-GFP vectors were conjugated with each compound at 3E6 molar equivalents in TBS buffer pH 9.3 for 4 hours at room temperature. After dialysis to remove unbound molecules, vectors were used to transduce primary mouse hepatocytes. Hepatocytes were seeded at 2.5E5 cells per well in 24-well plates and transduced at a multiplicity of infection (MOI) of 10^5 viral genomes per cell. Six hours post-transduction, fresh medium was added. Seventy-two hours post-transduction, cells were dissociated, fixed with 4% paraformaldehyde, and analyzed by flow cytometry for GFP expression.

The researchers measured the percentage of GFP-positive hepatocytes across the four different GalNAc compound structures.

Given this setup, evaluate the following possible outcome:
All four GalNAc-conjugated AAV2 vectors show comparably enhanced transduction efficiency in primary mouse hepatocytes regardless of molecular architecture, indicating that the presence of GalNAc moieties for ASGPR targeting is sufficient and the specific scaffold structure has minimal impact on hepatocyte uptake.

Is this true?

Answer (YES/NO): NO